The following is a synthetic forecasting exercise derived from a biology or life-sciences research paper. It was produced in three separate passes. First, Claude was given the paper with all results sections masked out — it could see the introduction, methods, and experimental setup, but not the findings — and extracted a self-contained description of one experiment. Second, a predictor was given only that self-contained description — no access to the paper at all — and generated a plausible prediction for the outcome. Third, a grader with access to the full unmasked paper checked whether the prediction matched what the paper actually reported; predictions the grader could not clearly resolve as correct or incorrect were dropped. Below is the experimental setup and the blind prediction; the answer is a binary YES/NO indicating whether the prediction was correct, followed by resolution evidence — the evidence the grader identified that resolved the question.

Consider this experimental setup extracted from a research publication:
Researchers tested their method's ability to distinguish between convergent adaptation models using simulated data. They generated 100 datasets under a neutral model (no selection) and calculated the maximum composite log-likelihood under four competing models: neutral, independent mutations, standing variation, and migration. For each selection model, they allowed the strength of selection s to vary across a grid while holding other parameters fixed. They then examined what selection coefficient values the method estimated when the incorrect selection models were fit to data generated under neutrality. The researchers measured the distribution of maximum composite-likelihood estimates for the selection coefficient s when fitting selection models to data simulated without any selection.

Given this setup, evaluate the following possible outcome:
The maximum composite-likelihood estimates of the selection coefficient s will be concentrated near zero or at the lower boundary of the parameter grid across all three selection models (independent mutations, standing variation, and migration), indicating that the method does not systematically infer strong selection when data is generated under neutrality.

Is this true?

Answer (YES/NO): YES